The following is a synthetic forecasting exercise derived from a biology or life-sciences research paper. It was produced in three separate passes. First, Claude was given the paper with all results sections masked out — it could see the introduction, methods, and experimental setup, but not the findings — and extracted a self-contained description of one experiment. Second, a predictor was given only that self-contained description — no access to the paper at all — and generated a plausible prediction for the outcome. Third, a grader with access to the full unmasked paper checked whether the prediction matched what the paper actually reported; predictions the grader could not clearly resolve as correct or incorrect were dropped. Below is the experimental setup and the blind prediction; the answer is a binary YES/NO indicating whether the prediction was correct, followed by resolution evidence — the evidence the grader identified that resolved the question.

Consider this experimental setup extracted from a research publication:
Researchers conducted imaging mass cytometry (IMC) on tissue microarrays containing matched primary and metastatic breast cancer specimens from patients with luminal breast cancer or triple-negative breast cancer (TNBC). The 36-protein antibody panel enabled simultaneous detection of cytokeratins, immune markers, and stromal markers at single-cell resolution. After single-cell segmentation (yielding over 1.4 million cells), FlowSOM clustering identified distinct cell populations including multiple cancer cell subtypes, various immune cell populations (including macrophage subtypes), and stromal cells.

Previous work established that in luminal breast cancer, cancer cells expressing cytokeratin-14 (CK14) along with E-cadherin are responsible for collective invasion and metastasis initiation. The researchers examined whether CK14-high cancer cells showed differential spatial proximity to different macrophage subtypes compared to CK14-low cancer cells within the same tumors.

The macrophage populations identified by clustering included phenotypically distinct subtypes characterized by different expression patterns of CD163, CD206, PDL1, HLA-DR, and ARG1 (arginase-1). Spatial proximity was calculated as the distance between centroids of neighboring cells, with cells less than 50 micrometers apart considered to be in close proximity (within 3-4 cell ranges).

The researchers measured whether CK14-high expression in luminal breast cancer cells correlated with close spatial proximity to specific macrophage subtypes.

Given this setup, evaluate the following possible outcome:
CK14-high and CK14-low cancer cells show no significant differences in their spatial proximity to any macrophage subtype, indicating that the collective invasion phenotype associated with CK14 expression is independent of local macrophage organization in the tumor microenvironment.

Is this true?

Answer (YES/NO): NO